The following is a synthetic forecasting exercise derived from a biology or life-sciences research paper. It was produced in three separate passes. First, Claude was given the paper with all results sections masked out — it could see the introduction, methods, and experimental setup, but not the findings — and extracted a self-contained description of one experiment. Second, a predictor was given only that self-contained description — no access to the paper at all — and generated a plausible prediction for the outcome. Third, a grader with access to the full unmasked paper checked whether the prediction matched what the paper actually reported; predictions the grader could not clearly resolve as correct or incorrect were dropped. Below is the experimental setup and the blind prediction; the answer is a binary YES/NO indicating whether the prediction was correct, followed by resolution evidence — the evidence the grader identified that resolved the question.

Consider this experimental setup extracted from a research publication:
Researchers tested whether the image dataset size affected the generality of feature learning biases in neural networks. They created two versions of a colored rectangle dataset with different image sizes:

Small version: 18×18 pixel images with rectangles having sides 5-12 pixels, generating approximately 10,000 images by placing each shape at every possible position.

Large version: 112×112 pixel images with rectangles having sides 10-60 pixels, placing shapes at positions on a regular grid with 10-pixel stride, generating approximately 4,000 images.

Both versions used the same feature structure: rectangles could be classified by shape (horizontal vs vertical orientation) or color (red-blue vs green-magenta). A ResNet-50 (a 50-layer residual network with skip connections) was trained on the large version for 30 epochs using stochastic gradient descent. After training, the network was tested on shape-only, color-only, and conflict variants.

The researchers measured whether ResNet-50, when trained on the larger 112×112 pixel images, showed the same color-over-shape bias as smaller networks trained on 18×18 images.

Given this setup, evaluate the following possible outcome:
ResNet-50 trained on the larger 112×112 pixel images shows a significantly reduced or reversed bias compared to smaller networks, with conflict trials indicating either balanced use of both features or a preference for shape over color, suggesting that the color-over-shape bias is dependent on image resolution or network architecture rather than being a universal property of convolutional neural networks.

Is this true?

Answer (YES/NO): NO